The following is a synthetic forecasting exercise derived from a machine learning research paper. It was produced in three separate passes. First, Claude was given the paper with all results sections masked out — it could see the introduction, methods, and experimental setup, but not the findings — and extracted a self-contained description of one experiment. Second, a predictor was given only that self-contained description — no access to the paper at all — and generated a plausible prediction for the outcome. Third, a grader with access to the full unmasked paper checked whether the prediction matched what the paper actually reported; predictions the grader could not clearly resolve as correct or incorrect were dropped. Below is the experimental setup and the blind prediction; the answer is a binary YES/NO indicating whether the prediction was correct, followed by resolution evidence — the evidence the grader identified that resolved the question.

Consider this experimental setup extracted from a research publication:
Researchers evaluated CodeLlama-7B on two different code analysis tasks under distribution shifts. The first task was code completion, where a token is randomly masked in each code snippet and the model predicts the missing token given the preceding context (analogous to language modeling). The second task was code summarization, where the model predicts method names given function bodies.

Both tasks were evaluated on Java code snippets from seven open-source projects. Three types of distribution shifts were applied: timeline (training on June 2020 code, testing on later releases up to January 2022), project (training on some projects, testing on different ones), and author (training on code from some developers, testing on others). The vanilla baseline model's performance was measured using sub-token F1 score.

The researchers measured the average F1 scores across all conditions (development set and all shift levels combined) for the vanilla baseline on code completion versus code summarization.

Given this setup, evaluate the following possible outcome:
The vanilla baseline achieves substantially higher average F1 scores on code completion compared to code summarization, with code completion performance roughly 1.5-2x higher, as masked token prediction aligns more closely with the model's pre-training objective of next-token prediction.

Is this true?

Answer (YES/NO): NO